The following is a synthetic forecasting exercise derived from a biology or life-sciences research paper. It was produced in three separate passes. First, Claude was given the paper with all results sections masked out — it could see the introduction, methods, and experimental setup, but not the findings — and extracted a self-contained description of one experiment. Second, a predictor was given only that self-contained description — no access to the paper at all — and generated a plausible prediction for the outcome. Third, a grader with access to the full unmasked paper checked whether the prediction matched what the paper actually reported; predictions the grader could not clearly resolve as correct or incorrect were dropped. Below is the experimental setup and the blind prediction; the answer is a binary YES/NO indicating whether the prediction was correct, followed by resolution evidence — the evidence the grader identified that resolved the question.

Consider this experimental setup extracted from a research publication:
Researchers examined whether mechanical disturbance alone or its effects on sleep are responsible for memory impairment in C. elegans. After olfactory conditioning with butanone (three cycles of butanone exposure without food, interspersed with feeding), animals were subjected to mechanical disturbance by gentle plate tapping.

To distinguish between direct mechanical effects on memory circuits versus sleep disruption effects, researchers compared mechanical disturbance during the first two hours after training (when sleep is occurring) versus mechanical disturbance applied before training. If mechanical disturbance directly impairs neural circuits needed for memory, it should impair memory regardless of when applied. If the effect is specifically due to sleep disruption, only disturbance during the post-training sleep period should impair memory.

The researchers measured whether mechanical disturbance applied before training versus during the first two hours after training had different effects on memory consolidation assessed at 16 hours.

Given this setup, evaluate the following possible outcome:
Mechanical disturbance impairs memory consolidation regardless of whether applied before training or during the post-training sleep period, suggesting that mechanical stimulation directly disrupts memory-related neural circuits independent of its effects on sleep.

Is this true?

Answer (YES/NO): NO